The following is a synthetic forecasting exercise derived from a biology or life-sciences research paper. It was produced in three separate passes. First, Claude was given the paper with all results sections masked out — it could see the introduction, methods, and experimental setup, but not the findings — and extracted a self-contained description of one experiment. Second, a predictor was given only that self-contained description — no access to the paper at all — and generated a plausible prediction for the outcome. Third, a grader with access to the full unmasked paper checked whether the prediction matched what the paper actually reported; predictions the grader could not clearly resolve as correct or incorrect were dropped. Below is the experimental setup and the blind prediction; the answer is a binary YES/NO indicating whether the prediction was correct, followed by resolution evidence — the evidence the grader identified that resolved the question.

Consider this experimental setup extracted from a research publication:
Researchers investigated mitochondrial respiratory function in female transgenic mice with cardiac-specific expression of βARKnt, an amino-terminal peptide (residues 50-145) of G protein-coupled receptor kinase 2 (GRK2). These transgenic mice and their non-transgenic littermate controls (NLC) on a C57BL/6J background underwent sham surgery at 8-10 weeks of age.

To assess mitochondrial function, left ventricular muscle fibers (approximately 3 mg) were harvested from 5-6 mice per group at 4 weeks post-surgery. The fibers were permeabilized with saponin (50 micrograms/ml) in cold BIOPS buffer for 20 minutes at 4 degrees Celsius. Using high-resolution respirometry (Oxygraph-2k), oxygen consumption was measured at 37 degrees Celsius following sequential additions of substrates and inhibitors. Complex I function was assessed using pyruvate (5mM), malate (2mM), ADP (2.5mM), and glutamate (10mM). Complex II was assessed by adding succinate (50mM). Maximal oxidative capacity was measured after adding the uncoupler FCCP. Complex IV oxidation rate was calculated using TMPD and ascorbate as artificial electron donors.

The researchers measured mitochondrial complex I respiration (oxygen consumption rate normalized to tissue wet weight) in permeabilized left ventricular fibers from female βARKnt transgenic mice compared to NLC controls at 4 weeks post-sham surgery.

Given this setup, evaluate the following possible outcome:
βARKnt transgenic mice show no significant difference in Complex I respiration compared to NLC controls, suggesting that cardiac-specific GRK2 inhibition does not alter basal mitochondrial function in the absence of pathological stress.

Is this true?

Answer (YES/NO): YES